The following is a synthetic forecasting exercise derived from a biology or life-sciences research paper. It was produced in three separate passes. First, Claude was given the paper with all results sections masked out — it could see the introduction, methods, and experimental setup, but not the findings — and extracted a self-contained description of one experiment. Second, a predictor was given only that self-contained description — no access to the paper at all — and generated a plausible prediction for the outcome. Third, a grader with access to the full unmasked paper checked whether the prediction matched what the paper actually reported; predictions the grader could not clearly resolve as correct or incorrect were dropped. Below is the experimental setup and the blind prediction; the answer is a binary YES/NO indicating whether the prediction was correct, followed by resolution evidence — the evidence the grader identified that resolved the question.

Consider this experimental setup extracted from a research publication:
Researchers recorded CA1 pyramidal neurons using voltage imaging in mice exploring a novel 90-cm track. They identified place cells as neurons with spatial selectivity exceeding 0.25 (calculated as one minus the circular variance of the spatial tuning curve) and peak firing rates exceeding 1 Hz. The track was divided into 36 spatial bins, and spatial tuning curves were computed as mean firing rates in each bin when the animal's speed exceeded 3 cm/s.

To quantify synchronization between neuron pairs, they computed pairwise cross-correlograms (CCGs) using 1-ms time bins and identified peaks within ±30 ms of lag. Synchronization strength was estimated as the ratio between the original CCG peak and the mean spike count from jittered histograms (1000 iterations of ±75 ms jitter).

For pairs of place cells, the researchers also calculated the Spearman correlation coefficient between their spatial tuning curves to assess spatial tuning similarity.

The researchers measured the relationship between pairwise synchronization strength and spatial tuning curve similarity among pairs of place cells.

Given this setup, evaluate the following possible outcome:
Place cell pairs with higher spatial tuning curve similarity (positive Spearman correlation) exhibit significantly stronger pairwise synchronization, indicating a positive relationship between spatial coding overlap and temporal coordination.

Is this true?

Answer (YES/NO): NO